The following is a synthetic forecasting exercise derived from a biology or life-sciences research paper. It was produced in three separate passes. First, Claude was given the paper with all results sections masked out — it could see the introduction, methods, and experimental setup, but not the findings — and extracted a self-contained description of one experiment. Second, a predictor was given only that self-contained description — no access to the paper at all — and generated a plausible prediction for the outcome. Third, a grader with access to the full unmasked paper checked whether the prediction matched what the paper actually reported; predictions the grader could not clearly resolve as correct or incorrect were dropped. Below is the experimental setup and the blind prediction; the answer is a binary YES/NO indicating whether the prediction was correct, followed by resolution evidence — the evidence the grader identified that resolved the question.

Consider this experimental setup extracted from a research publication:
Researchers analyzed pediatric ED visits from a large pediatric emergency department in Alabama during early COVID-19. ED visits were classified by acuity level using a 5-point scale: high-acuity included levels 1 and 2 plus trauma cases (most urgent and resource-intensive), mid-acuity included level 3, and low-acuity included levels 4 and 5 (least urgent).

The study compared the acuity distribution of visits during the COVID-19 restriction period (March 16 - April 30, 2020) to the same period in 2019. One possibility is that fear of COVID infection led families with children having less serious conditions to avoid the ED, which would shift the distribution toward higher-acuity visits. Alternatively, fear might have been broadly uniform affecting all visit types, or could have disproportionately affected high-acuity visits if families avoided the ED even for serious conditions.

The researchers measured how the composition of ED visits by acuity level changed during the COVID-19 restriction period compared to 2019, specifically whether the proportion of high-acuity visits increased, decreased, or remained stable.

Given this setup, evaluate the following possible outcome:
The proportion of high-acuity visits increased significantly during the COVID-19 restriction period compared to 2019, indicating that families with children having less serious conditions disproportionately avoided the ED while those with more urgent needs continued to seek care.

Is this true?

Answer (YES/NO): YES